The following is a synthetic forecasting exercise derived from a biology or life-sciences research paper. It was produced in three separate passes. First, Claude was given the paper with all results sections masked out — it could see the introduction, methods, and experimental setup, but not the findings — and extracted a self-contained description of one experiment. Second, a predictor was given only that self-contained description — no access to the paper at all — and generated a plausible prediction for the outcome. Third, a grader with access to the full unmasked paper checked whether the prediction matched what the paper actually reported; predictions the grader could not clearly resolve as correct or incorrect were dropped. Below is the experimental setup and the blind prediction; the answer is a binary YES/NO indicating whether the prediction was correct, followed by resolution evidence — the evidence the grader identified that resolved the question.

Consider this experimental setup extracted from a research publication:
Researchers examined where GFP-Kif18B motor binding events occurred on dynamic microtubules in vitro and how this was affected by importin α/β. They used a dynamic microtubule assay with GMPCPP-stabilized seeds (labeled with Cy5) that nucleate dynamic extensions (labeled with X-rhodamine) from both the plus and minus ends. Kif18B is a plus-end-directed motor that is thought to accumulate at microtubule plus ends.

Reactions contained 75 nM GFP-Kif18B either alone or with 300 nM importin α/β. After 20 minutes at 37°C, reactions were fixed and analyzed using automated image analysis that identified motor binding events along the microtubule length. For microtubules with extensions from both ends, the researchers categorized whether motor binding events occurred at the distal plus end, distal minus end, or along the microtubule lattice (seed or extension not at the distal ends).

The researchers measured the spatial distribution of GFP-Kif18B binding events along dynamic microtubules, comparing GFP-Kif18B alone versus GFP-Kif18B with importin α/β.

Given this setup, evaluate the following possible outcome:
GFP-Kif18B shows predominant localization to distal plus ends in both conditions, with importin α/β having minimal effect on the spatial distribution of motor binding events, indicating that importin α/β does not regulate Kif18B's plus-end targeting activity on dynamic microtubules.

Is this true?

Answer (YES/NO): NO